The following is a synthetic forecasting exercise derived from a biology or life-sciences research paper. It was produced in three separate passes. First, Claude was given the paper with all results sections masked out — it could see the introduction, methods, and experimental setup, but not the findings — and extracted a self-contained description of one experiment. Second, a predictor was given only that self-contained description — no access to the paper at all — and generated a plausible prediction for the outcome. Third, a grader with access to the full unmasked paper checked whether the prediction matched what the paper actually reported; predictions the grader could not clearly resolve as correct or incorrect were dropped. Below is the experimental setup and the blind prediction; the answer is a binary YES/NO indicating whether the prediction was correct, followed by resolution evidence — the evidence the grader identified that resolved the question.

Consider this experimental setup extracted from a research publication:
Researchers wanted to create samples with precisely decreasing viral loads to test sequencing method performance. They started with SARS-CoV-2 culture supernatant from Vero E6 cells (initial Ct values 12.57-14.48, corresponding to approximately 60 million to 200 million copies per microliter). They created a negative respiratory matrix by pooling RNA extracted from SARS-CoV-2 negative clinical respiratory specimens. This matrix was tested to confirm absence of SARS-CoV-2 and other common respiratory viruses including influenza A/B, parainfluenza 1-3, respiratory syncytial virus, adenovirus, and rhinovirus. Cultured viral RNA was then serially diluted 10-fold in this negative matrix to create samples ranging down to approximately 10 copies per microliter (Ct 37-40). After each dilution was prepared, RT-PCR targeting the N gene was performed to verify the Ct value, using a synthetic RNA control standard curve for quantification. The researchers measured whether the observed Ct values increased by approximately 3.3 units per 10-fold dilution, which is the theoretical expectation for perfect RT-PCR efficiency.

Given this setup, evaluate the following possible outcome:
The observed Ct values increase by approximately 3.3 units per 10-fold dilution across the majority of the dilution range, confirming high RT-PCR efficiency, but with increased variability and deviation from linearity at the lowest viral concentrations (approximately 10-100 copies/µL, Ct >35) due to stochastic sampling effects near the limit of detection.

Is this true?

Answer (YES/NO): NO